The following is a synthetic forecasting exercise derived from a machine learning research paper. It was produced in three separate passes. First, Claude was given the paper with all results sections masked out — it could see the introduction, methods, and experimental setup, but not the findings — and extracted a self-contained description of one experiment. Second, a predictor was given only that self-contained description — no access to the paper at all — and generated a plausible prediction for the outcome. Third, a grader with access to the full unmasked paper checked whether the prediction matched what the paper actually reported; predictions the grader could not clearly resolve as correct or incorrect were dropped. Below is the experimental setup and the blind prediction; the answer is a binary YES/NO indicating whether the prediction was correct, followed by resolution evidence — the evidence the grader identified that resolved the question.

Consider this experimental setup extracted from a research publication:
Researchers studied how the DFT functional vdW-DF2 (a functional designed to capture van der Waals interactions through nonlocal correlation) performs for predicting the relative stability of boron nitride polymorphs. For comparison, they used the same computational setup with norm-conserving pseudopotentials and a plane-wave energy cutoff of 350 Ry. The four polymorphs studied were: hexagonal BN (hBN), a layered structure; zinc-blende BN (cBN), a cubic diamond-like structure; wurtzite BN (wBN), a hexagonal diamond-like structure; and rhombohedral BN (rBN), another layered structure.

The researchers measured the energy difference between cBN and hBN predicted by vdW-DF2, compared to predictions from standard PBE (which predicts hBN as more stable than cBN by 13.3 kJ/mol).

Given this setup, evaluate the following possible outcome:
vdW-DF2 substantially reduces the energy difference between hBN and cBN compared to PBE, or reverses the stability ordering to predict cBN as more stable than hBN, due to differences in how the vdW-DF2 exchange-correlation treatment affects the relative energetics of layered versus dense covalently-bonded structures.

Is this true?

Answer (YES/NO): NO